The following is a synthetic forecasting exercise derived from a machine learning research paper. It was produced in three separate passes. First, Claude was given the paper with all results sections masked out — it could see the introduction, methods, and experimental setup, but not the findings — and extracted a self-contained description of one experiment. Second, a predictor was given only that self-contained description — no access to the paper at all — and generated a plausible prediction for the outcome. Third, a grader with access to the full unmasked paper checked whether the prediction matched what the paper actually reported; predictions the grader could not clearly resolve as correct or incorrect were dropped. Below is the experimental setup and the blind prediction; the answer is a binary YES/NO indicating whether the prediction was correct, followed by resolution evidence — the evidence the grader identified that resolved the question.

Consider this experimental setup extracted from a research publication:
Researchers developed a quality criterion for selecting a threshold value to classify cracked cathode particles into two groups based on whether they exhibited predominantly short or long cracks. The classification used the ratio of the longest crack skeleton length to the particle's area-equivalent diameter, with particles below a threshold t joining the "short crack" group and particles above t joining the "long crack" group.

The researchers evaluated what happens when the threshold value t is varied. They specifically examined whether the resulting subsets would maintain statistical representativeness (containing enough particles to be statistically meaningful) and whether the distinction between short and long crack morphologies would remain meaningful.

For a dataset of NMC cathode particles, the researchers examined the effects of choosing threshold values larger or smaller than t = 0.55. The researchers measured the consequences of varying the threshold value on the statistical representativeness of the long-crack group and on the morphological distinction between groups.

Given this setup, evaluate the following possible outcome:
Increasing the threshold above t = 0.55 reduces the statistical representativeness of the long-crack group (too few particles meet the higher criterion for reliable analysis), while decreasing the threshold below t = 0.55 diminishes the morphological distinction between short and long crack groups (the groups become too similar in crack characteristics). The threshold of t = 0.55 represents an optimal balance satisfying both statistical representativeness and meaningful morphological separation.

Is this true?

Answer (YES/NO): YES